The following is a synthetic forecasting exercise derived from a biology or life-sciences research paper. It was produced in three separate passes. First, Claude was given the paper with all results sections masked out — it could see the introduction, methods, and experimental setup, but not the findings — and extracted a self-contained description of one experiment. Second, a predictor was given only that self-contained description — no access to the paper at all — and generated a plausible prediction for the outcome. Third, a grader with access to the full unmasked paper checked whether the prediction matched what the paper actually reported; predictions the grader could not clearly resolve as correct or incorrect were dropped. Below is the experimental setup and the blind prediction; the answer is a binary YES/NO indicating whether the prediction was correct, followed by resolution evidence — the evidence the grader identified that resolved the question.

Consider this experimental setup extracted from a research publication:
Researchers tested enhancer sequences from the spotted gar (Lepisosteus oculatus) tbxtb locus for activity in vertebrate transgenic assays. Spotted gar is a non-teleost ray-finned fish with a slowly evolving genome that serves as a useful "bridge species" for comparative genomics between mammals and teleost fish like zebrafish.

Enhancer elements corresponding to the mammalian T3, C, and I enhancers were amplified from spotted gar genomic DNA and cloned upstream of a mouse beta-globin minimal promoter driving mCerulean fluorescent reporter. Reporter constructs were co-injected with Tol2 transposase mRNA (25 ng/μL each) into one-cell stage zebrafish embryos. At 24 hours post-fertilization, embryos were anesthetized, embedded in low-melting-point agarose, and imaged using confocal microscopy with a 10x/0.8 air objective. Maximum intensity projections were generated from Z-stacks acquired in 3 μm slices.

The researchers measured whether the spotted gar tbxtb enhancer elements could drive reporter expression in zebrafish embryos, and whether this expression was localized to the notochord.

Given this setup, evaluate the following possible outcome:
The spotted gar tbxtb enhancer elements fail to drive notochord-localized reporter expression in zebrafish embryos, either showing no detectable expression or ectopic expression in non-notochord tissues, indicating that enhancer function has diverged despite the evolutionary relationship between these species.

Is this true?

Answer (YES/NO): NO